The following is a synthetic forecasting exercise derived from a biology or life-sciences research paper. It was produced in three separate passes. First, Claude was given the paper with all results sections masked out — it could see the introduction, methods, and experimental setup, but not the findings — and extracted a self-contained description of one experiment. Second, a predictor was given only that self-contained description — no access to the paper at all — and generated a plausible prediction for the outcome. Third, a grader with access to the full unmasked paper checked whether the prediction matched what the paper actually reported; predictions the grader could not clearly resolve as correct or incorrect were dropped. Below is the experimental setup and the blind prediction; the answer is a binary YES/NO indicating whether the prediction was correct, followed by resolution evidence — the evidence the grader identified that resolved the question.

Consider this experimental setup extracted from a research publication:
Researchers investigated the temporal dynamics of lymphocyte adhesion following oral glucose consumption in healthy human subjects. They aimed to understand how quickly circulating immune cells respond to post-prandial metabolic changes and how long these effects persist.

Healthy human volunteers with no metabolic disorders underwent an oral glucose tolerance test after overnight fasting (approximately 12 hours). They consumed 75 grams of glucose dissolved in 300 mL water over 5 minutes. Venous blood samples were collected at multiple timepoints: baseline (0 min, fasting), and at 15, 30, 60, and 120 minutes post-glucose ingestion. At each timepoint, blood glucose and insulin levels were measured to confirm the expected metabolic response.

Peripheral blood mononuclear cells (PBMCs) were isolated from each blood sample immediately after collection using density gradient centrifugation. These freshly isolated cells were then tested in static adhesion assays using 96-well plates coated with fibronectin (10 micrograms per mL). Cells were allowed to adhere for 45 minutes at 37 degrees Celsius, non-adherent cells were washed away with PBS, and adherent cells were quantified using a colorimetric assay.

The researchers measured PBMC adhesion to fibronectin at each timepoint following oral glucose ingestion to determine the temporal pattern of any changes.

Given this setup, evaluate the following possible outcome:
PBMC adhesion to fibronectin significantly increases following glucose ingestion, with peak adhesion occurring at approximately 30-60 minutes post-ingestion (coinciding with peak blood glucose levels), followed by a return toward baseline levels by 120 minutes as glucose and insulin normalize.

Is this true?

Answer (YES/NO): NO